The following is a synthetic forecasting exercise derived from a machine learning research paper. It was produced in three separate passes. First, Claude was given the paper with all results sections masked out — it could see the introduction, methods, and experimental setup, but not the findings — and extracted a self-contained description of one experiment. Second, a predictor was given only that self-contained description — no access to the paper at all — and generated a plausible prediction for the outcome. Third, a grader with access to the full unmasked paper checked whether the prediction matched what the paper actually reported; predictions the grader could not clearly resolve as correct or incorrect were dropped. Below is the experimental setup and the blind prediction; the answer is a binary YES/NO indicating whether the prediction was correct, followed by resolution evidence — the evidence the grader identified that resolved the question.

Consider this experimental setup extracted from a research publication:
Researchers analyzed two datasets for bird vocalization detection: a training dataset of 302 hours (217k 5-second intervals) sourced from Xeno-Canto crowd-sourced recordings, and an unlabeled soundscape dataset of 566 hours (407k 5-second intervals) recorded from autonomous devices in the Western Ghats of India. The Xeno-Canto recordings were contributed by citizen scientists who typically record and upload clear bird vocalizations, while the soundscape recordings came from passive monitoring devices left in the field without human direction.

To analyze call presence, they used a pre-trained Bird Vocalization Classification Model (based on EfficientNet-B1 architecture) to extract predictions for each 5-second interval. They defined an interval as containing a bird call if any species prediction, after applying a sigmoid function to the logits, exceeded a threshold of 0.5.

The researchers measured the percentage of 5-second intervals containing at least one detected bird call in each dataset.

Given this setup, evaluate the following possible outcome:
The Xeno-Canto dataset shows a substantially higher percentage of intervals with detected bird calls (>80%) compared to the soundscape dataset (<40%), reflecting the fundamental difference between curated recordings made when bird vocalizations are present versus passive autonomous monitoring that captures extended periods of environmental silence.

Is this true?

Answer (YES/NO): NO